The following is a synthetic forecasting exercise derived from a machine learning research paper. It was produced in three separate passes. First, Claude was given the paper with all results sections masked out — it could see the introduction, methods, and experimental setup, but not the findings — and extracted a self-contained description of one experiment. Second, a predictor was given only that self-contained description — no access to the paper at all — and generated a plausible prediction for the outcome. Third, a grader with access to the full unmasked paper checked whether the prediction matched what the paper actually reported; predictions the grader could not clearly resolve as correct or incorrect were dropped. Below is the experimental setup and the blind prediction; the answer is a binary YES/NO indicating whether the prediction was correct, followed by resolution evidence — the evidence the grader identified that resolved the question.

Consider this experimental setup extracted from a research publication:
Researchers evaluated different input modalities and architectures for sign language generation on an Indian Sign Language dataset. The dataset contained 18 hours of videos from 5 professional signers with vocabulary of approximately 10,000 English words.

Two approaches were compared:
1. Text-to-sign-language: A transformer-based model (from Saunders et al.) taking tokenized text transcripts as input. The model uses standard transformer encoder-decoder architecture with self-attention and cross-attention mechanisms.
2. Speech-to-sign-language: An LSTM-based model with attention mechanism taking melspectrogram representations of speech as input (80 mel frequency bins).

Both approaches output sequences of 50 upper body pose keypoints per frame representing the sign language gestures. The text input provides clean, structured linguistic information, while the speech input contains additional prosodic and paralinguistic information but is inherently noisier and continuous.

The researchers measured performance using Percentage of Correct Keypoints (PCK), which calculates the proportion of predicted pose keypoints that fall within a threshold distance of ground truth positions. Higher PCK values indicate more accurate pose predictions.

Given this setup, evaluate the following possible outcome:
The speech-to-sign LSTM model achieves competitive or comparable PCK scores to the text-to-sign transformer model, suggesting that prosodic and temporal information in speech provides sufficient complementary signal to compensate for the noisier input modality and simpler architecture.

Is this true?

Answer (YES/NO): YES